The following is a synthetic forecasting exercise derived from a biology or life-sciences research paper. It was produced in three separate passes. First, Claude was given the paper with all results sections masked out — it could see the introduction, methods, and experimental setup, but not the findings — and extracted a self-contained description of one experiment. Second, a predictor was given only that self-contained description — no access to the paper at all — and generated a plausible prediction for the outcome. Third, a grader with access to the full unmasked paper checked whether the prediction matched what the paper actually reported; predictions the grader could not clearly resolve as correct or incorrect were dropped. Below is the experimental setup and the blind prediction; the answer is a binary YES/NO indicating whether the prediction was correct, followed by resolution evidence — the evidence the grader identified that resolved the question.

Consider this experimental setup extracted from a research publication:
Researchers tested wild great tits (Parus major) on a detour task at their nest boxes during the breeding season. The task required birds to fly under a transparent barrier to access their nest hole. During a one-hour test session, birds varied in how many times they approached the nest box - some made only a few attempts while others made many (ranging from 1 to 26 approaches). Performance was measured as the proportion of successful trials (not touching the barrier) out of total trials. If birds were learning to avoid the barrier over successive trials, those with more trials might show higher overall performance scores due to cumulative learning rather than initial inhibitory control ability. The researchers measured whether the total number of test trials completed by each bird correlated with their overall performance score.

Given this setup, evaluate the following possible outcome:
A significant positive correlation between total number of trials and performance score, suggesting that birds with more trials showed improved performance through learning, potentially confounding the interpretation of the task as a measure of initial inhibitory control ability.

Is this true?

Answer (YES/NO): NO